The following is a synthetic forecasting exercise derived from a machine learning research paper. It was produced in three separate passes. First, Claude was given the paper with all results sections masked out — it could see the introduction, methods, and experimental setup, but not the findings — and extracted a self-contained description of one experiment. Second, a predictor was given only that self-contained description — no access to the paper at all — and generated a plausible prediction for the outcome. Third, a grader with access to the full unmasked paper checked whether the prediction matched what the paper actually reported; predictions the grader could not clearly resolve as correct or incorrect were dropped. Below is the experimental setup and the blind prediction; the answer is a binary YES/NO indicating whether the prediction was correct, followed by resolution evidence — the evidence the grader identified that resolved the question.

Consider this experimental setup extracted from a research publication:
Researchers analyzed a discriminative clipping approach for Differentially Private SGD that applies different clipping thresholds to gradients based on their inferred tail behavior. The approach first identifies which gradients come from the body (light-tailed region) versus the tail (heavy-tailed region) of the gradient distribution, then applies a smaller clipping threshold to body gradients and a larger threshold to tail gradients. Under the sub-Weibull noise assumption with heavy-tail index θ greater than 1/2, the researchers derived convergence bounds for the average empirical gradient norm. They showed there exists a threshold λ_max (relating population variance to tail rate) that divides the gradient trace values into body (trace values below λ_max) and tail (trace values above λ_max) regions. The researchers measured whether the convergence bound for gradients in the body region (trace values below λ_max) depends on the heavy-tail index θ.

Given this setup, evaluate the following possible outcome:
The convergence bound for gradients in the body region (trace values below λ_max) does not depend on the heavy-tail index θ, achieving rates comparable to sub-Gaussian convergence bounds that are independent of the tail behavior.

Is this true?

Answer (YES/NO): YES